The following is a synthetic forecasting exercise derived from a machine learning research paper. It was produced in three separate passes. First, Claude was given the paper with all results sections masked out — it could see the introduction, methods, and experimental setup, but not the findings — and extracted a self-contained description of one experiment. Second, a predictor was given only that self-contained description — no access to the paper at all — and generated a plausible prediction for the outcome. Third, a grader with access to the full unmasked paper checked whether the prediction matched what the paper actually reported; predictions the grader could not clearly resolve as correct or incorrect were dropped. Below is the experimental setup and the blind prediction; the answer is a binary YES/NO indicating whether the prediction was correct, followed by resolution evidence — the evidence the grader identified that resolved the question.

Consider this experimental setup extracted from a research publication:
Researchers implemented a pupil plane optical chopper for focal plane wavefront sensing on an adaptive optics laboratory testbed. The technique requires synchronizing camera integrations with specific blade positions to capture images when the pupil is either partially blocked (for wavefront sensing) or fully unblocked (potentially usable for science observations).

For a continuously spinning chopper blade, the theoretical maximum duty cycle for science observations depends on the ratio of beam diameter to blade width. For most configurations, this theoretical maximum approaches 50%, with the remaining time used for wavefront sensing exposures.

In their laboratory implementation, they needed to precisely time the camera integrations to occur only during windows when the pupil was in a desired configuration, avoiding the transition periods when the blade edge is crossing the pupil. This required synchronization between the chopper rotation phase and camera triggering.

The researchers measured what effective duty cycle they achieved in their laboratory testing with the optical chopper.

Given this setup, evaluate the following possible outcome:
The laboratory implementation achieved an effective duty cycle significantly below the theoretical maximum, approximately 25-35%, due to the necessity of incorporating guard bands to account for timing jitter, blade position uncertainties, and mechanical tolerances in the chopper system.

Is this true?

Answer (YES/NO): NO